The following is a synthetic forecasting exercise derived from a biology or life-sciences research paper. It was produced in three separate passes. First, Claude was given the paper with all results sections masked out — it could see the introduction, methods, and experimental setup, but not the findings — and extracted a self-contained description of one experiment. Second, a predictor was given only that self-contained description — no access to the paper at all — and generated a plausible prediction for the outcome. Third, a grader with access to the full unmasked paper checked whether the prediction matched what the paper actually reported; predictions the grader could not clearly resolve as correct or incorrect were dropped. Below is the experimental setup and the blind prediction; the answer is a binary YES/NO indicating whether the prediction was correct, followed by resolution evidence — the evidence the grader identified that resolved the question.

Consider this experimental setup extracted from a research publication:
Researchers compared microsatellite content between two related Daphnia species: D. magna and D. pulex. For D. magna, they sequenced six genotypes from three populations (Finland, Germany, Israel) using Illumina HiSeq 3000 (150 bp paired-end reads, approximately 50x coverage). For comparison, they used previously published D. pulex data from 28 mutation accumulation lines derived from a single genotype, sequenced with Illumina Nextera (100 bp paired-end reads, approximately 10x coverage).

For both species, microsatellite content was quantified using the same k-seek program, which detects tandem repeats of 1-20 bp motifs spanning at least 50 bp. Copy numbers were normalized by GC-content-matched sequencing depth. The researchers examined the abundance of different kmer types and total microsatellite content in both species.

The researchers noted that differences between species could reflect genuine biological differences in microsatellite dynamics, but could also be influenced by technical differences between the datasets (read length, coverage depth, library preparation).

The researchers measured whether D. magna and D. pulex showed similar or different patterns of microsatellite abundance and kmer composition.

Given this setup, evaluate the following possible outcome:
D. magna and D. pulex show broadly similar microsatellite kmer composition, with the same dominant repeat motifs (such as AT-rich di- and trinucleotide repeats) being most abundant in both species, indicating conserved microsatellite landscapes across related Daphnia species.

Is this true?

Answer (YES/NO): NO